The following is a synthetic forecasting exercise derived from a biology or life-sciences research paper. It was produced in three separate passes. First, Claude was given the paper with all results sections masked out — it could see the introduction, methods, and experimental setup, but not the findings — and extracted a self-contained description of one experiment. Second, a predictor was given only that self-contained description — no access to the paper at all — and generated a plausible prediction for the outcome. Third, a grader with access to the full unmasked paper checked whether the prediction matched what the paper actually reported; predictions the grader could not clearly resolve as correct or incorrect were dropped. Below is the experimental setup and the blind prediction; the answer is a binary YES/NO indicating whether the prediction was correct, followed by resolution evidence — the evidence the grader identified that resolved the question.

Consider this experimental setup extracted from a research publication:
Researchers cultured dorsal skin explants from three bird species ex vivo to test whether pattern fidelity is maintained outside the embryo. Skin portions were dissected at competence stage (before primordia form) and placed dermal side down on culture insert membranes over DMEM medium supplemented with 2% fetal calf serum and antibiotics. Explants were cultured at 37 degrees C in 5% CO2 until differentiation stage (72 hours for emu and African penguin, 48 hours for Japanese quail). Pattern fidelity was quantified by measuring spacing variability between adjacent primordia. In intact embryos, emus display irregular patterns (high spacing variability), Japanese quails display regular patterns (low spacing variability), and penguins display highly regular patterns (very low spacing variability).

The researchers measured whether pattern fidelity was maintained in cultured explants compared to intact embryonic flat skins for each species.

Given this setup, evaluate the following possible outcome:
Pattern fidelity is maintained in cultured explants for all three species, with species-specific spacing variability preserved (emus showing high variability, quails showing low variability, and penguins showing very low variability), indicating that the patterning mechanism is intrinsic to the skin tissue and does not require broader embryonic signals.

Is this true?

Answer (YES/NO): NO